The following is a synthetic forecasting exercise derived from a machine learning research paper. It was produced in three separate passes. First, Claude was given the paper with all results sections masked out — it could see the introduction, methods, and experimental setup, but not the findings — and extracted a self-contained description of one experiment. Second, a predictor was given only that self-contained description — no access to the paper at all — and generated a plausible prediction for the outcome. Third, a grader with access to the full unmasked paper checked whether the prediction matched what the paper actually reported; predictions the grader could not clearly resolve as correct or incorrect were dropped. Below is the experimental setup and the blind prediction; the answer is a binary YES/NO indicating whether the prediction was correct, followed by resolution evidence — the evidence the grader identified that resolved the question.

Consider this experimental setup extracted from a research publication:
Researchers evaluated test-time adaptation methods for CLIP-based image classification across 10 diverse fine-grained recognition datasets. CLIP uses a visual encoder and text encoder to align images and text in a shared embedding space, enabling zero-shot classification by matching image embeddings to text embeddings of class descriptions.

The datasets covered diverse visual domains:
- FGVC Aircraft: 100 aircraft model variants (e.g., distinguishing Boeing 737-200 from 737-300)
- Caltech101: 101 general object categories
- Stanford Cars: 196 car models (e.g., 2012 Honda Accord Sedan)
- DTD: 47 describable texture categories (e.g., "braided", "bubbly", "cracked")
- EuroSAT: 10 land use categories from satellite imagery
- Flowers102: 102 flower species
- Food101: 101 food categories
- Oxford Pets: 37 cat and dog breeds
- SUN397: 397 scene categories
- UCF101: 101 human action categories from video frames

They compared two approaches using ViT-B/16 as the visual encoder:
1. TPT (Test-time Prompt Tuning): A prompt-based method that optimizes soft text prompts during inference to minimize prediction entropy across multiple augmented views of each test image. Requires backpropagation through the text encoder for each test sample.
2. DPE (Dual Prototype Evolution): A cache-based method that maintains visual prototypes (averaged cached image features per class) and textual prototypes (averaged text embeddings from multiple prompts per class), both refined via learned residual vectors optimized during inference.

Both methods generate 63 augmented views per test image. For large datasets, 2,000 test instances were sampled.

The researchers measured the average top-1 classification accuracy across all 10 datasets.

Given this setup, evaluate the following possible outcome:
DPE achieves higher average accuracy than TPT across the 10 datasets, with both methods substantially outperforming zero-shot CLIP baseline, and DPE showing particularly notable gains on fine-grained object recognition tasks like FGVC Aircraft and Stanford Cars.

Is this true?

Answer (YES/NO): NO